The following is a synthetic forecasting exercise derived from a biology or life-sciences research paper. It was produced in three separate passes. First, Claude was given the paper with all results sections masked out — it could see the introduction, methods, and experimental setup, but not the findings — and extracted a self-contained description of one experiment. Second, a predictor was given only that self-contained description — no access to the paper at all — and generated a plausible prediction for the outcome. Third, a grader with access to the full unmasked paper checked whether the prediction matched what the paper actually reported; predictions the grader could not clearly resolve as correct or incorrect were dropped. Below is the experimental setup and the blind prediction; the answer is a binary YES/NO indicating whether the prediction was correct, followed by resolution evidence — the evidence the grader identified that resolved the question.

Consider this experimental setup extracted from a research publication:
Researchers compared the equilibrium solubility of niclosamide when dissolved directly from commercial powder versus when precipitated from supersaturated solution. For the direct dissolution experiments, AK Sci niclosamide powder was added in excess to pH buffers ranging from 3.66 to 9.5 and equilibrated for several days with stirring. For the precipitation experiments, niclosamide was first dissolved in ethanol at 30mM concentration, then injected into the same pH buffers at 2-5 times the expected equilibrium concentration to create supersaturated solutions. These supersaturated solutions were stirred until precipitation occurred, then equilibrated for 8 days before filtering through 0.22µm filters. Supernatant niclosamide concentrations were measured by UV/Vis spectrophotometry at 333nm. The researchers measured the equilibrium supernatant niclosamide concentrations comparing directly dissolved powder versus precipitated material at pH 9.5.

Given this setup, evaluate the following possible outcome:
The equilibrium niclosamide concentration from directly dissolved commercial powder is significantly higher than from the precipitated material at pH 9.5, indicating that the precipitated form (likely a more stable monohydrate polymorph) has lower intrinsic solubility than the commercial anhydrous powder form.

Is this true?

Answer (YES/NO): YES